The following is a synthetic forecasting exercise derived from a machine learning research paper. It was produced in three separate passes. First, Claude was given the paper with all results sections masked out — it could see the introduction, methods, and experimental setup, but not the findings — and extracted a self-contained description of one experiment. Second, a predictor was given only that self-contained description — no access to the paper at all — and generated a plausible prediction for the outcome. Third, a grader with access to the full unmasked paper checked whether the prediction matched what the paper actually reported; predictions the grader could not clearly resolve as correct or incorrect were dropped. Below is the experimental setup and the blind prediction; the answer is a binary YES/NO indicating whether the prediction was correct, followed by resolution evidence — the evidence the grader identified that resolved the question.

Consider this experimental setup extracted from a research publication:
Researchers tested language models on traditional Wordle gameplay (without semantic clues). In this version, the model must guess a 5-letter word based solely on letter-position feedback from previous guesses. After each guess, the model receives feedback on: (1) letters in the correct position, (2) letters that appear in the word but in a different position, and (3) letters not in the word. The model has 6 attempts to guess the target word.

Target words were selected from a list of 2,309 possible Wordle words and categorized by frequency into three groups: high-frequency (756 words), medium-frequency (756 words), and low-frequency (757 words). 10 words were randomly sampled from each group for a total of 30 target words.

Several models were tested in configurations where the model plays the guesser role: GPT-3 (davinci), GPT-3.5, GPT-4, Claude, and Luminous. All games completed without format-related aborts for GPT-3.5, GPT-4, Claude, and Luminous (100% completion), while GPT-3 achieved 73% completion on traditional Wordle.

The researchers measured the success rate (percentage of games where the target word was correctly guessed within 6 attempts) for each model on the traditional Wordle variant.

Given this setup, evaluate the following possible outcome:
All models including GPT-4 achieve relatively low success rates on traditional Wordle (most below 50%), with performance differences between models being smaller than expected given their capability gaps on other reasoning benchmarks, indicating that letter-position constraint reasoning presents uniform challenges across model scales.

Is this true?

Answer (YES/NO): NO